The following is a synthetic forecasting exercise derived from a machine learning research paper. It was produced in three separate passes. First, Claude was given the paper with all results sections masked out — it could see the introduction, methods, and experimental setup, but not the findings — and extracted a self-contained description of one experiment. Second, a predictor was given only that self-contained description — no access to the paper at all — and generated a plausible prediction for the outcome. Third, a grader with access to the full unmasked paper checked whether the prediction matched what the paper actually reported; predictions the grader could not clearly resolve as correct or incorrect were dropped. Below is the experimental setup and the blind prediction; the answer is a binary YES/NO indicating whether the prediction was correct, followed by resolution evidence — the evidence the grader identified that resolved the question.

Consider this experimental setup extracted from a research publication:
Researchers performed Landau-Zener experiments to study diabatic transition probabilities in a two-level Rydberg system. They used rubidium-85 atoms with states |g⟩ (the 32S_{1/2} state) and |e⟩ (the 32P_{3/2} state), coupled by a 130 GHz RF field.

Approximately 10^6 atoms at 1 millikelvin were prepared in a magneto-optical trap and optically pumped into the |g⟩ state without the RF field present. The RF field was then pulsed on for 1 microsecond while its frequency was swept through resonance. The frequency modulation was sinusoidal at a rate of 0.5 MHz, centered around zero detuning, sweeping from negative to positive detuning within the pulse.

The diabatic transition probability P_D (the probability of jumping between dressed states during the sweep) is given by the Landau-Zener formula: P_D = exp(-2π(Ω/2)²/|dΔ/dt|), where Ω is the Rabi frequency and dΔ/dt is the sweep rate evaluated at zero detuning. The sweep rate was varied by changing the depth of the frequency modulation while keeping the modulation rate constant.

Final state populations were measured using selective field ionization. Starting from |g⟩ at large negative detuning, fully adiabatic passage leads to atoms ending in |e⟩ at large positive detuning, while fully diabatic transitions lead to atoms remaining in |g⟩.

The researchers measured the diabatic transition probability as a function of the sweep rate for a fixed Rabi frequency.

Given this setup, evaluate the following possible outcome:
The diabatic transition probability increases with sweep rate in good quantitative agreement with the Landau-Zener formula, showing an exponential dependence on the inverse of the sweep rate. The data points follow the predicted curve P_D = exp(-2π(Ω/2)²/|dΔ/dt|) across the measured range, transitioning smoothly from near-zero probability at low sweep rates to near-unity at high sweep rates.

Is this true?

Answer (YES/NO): NO